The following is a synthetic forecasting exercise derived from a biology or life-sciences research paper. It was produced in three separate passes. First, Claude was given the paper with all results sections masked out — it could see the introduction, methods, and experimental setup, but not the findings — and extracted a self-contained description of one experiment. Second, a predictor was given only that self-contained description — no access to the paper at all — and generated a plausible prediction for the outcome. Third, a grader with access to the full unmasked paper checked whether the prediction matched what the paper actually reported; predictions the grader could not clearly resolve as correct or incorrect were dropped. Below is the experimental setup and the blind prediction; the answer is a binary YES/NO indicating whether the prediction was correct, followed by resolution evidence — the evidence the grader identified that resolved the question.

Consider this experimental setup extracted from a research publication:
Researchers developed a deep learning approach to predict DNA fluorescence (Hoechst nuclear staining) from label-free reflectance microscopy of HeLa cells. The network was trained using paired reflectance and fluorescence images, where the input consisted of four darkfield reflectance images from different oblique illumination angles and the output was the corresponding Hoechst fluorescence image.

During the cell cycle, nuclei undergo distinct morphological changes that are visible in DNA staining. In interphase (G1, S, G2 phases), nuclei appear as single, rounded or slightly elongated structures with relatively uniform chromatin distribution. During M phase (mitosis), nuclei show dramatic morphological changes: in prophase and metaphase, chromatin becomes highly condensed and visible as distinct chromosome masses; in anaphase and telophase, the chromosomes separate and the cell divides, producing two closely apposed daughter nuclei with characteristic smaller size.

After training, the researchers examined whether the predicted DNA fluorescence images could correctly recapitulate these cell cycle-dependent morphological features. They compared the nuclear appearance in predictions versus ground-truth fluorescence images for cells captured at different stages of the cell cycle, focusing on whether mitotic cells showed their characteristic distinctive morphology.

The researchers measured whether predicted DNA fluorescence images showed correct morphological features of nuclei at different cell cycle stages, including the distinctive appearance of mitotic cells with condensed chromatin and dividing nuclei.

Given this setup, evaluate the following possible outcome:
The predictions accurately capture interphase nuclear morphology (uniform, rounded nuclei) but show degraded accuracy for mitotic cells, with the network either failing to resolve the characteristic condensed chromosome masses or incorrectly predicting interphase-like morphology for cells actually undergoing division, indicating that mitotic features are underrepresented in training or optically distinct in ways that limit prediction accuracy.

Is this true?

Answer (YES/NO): NO